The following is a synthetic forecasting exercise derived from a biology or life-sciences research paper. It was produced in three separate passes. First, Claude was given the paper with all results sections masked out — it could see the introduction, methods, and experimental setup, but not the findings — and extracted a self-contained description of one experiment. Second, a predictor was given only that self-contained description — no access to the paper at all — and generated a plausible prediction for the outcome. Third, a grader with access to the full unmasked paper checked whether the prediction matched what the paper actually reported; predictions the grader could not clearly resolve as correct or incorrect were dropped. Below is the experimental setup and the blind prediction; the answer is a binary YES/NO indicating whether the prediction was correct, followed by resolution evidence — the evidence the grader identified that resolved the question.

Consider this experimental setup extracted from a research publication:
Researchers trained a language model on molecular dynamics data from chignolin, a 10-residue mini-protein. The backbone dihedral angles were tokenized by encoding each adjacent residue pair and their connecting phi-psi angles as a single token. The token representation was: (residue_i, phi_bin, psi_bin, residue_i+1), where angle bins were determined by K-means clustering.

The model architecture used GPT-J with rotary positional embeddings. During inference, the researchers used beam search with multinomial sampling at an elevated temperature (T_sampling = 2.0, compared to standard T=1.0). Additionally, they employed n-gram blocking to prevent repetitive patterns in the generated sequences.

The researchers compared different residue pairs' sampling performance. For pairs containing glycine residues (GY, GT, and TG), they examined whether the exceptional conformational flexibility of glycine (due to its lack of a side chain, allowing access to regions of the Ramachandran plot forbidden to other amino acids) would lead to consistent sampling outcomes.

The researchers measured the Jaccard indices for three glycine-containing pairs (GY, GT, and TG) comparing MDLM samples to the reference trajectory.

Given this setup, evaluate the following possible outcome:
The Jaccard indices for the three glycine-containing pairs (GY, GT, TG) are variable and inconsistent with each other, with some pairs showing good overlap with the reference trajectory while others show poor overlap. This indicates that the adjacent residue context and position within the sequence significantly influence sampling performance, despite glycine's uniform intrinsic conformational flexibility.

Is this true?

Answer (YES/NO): NO